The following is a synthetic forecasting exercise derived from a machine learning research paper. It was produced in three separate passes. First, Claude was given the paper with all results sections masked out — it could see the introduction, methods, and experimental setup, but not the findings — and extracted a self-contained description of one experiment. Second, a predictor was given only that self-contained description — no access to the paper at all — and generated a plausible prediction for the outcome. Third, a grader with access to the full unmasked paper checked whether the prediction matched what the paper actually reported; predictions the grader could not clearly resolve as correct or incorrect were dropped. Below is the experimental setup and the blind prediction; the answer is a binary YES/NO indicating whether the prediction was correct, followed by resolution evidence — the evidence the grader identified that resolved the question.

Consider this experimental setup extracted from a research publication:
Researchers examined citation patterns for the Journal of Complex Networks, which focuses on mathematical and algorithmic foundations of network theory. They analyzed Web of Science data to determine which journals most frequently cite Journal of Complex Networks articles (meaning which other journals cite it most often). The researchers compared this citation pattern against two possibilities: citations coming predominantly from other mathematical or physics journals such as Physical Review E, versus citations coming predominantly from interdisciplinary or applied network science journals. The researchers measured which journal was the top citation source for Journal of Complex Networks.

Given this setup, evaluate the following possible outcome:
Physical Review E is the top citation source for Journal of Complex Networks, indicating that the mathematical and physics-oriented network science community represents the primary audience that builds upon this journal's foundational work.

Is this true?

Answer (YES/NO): NO